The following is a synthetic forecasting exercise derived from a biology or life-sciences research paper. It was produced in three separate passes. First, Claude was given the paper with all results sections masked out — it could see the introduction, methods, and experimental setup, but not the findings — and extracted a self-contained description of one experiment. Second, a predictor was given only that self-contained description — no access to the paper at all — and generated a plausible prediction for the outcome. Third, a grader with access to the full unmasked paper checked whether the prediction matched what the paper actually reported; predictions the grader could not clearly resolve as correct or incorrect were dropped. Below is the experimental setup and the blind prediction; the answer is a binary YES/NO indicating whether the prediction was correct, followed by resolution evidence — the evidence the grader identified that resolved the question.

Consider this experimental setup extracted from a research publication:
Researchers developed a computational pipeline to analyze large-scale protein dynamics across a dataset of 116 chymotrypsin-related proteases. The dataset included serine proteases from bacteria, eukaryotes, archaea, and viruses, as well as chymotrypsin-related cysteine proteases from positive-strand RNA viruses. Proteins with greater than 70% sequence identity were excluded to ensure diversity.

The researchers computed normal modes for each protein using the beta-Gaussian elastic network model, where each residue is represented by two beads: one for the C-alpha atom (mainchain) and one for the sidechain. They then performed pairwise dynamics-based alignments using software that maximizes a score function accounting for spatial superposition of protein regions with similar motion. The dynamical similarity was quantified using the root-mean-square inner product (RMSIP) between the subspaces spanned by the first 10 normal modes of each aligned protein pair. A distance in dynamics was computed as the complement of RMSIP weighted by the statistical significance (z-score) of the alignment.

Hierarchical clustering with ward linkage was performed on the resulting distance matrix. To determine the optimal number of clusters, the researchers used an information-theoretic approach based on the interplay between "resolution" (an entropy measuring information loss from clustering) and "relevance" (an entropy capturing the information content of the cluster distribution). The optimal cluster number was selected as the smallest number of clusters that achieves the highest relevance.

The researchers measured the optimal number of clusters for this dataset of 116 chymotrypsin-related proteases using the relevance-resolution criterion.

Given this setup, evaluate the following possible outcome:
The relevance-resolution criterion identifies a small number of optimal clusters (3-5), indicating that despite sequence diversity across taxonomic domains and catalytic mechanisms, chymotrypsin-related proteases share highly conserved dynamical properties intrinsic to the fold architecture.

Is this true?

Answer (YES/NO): NO